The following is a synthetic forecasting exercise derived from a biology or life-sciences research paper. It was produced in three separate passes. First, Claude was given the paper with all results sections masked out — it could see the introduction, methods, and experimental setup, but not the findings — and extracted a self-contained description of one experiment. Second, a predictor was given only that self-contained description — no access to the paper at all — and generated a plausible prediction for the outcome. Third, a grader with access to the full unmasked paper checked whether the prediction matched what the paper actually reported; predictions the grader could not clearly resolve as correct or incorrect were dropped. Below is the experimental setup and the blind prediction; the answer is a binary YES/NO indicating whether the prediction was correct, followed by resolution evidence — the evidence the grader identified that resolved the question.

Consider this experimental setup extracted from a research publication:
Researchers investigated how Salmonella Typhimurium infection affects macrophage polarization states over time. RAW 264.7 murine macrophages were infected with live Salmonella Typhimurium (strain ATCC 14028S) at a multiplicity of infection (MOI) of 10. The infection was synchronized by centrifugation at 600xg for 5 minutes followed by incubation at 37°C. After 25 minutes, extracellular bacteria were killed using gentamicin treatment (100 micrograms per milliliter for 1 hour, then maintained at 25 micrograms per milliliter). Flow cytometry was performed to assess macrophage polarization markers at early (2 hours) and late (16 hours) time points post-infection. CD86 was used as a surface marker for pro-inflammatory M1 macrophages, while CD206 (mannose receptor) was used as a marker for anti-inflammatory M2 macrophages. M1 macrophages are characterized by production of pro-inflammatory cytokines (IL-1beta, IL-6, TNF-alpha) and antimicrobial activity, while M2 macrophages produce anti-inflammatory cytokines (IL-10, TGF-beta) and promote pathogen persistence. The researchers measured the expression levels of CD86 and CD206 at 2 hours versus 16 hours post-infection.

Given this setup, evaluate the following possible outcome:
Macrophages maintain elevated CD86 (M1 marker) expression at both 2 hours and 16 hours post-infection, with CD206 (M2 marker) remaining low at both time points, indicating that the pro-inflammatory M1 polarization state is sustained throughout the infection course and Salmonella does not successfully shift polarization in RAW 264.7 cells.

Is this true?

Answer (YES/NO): NO